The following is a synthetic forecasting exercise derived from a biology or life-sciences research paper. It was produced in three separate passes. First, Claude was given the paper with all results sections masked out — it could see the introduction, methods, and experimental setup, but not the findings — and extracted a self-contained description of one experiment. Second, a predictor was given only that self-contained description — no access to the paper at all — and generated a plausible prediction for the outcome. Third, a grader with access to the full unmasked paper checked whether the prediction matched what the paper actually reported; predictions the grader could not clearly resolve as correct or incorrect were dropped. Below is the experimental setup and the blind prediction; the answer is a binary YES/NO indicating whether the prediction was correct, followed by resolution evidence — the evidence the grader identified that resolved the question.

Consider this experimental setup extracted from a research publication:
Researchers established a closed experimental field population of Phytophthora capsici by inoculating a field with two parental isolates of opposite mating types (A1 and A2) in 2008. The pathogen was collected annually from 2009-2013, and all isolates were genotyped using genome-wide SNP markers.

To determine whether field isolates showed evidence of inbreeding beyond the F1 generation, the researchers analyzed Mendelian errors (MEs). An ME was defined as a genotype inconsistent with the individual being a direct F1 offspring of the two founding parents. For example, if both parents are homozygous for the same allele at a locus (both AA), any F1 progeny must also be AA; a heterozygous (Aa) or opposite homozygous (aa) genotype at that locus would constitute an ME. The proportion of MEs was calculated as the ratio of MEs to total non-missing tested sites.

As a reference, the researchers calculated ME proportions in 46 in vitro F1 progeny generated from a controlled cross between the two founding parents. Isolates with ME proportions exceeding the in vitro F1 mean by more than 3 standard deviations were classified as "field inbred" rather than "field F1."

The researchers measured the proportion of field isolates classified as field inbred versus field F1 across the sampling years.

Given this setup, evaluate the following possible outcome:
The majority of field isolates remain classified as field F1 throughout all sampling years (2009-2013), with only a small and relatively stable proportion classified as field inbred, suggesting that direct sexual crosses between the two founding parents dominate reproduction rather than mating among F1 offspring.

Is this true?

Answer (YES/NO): NO